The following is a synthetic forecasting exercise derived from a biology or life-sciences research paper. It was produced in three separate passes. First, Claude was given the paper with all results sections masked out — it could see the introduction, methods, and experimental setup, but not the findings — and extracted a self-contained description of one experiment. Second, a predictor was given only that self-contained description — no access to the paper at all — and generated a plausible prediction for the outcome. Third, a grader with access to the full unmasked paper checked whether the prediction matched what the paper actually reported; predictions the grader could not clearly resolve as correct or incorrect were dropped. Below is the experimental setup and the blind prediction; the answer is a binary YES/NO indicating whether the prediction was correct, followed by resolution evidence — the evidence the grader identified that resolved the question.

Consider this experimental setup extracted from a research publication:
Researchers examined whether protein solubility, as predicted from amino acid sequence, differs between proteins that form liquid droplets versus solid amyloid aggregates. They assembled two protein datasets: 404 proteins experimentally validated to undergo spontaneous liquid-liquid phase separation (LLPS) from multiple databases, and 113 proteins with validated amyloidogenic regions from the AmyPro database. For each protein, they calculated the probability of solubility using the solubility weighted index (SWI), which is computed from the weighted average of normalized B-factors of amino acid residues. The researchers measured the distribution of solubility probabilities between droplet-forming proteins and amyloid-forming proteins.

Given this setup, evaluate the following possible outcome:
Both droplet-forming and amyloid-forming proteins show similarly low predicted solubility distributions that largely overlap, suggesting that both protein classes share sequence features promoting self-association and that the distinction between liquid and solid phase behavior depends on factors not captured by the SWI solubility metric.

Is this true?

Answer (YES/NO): NO